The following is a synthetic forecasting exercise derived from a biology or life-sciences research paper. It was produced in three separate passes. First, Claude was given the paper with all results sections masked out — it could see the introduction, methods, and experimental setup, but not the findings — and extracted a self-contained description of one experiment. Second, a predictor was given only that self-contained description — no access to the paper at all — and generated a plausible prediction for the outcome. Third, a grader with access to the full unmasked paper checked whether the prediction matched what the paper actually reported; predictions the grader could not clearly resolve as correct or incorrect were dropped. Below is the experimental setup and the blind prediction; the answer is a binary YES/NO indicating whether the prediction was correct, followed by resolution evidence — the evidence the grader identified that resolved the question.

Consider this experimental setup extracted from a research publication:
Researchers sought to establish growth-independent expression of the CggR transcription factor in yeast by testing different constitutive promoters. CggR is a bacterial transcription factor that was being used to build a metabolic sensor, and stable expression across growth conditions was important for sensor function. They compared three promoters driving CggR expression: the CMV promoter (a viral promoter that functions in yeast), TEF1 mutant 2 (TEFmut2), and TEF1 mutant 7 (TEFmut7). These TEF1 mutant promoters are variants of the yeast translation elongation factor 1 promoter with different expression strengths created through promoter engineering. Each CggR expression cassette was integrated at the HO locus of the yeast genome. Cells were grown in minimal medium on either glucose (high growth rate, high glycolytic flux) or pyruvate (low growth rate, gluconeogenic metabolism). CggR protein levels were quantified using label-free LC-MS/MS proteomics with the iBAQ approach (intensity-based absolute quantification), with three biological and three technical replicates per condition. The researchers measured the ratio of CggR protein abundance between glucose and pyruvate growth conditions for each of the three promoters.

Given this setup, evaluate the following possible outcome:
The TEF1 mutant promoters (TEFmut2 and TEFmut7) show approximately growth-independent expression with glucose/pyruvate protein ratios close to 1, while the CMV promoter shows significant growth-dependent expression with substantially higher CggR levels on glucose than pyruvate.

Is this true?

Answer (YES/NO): NO